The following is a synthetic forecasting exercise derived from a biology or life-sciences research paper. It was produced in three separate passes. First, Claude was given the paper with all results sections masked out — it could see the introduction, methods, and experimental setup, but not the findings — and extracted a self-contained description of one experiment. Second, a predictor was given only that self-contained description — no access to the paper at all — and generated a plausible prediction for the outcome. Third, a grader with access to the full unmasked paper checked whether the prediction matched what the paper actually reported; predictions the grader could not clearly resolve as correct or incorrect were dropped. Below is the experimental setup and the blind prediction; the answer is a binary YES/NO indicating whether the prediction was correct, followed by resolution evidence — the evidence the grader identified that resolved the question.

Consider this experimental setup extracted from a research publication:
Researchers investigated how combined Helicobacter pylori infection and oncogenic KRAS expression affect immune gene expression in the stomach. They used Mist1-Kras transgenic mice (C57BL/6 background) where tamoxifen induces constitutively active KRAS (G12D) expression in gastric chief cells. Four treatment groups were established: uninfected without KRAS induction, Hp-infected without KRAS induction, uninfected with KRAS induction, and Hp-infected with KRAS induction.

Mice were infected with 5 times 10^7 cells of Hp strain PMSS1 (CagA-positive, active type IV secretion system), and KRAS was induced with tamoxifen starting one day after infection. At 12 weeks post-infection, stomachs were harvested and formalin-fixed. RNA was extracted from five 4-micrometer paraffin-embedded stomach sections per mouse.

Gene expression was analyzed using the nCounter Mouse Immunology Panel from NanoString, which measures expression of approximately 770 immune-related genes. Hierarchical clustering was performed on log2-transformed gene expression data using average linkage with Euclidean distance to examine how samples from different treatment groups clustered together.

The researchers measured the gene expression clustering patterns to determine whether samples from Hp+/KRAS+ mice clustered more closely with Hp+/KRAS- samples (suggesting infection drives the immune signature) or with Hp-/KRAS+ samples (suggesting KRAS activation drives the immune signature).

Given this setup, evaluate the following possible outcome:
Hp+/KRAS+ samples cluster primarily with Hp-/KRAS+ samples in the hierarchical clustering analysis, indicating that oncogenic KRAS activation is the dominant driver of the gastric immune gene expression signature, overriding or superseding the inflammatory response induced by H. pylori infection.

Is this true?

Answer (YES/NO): NO